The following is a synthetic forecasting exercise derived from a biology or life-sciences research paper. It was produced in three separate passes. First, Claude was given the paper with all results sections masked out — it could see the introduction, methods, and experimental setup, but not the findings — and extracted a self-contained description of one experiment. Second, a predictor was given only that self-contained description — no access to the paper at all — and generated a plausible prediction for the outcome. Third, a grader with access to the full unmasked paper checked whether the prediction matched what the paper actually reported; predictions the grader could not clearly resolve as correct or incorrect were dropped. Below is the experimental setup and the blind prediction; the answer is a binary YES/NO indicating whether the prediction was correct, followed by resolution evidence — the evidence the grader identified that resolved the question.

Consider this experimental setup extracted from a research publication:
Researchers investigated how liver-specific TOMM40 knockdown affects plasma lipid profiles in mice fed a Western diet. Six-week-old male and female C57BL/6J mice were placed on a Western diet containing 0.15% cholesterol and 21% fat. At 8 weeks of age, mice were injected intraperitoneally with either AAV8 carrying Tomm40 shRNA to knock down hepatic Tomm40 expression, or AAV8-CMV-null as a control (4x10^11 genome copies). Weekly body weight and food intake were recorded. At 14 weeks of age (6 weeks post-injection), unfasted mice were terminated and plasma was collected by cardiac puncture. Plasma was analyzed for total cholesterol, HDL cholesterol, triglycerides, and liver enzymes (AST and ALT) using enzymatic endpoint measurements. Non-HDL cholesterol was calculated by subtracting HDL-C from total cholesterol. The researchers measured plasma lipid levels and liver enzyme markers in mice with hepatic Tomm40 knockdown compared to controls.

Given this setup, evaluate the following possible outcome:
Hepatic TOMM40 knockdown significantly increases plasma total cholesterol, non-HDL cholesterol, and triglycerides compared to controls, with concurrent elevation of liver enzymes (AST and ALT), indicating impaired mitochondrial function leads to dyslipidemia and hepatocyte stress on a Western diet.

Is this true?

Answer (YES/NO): NO